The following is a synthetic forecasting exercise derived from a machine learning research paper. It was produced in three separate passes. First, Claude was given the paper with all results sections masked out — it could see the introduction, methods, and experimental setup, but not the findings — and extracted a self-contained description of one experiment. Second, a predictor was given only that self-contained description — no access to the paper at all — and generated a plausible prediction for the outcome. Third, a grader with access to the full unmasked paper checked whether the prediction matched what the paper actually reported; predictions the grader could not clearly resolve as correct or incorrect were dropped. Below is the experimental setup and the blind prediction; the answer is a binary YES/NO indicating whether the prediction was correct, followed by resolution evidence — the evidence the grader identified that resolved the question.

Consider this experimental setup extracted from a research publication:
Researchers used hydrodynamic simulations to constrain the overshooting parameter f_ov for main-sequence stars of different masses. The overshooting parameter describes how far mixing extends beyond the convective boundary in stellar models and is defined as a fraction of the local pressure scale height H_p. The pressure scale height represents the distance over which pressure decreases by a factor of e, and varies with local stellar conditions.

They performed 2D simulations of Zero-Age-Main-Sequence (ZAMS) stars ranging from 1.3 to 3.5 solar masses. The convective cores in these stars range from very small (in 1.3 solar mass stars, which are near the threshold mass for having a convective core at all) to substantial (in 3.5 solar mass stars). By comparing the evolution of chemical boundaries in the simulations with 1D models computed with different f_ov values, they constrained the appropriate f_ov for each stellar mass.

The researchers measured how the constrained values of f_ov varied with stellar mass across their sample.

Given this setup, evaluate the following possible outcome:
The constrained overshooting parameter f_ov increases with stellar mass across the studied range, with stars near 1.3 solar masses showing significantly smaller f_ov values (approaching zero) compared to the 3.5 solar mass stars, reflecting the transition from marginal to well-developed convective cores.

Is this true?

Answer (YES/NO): YES